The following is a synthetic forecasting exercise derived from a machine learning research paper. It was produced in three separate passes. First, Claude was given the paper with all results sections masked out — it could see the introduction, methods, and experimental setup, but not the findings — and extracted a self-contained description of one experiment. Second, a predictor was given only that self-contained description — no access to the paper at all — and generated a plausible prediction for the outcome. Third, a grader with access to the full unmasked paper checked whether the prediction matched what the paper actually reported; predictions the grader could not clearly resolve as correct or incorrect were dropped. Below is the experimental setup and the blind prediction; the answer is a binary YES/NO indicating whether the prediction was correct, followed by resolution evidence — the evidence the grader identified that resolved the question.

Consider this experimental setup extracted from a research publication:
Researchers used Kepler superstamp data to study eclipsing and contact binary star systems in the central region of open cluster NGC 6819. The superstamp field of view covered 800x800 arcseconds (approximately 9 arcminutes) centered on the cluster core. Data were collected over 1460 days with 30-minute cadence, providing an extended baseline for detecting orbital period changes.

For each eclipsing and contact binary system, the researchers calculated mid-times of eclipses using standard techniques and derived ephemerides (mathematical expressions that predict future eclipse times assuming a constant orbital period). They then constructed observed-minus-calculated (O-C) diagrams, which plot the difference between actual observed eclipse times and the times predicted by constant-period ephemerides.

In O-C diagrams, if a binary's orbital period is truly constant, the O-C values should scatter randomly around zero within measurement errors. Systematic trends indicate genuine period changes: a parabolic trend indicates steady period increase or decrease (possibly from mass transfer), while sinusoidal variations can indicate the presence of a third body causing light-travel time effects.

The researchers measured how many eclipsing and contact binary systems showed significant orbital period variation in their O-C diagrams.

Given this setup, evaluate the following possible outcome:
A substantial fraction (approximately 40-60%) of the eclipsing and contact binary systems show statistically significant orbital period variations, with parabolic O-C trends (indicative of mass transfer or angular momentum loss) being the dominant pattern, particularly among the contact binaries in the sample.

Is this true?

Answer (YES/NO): NO